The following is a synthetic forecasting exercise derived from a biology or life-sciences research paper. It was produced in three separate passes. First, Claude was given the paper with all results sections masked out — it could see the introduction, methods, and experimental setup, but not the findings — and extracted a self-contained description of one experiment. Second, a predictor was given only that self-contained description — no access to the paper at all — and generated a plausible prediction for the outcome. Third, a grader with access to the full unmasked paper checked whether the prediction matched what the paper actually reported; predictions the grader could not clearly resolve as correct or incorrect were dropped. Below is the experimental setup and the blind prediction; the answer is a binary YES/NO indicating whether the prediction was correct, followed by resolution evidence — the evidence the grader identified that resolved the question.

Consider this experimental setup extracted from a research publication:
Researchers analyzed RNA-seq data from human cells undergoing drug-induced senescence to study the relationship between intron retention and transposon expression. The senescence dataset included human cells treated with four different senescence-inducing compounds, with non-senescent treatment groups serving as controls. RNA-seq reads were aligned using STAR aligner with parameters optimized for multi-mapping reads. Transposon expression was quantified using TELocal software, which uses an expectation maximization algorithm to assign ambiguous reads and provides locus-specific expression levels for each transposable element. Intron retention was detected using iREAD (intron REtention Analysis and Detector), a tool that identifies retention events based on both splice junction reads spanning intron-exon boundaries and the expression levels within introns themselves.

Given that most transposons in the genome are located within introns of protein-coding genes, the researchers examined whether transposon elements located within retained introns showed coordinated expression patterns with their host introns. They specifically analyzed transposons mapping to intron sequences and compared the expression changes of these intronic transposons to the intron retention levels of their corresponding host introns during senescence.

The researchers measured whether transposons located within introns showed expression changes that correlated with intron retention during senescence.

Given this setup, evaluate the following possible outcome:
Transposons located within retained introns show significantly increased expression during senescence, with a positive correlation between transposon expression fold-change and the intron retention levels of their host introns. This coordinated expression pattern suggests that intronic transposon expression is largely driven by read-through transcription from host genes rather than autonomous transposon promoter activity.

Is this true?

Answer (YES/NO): YES